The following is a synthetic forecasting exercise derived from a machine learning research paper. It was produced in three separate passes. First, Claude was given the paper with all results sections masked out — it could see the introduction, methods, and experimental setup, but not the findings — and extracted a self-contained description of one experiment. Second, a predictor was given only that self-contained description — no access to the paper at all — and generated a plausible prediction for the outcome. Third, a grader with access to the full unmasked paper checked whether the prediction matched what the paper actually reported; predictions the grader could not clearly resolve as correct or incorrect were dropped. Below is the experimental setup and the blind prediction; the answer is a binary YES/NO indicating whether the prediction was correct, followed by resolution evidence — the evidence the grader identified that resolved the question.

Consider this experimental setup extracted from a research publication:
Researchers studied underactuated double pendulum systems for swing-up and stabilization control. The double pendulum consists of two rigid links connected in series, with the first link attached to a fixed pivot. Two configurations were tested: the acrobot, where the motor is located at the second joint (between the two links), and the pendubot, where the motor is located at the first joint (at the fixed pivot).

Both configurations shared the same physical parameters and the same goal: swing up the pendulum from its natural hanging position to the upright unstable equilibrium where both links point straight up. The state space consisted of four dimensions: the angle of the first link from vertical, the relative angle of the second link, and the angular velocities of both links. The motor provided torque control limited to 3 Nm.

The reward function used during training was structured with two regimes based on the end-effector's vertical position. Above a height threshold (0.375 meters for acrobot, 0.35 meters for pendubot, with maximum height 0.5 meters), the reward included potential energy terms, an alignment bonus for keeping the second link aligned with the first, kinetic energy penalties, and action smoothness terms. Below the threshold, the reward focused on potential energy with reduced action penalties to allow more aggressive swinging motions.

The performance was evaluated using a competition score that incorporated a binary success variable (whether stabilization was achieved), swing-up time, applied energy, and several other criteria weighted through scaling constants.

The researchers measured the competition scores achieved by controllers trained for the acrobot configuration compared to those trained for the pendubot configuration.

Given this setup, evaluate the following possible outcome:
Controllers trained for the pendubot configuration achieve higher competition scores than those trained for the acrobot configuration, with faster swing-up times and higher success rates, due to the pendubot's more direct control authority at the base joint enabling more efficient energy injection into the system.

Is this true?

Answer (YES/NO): NO